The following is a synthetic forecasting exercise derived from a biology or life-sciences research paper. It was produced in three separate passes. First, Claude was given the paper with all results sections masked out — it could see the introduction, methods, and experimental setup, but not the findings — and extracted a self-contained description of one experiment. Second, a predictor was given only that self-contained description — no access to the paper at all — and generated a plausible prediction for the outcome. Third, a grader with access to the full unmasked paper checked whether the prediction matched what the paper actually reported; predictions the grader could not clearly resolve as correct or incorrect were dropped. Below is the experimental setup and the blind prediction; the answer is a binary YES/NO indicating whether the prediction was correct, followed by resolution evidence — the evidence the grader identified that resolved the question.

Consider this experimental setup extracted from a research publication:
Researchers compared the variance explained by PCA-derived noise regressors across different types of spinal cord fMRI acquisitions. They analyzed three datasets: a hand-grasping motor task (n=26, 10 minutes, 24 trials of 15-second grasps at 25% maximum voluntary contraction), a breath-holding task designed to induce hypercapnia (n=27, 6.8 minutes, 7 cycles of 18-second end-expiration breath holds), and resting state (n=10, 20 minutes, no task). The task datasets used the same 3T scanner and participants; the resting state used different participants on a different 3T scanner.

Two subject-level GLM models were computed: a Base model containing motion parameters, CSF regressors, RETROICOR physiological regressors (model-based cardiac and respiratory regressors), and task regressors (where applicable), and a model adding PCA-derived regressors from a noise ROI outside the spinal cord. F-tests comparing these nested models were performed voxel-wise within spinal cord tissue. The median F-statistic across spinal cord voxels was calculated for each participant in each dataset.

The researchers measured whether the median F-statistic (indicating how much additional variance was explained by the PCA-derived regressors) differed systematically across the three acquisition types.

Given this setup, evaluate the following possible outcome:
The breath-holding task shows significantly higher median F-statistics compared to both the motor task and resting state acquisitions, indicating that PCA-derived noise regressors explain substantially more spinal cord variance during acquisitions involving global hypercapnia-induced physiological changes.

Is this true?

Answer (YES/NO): NO